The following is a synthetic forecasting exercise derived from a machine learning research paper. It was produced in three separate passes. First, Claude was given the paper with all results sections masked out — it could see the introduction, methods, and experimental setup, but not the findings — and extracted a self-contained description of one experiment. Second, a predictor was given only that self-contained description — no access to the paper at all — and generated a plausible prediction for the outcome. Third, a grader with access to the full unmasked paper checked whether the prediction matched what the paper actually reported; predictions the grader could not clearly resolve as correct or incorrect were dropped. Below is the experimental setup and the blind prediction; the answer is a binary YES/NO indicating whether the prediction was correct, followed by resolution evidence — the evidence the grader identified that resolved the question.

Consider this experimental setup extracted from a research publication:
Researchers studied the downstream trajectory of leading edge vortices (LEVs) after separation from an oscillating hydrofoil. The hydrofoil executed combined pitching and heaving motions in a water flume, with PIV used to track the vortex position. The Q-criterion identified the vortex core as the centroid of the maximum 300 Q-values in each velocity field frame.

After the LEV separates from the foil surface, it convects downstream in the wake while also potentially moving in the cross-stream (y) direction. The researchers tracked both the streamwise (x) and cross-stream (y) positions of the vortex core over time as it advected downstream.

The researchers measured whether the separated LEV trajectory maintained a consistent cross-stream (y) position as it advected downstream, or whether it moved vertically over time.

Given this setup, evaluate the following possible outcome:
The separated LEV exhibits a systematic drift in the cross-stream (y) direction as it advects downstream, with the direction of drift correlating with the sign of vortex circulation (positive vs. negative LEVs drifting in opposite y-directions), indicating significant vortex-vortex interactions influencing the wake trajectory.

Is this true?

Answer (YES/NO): NO